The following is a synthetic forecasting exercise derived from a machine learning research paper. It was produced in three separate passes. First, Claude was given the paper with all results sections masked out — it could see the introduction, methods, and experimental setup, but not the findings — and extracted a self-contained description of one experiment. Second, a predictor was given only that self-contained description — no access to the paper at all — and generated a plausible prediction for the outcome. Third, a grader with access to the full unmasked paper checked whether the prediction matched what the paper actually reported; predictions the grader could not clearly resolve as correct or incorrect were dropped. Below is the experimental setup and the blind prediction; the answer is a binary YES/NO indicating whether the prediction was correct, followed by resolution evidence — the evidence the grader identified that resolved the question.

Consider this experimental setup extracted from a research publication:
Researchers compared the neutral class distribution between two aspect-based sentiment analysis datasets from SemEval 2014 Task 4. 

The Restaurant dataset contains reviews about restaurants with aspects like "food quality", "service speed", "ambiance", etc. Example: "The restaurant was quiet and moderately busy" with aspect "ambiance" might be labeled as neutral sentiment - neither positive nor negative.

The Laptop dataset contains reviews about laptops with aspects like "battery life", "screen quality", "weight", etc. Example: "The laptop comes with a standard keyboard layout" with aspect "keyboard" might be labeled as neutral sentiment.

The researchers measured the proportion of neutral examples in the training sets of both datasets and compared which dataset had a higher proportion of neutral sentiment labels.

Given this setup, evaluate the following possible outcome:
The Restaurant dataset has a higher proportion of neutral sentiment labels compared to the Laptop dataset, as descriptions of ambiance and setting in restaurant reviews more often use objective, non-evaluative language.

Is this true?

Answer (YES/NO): NO